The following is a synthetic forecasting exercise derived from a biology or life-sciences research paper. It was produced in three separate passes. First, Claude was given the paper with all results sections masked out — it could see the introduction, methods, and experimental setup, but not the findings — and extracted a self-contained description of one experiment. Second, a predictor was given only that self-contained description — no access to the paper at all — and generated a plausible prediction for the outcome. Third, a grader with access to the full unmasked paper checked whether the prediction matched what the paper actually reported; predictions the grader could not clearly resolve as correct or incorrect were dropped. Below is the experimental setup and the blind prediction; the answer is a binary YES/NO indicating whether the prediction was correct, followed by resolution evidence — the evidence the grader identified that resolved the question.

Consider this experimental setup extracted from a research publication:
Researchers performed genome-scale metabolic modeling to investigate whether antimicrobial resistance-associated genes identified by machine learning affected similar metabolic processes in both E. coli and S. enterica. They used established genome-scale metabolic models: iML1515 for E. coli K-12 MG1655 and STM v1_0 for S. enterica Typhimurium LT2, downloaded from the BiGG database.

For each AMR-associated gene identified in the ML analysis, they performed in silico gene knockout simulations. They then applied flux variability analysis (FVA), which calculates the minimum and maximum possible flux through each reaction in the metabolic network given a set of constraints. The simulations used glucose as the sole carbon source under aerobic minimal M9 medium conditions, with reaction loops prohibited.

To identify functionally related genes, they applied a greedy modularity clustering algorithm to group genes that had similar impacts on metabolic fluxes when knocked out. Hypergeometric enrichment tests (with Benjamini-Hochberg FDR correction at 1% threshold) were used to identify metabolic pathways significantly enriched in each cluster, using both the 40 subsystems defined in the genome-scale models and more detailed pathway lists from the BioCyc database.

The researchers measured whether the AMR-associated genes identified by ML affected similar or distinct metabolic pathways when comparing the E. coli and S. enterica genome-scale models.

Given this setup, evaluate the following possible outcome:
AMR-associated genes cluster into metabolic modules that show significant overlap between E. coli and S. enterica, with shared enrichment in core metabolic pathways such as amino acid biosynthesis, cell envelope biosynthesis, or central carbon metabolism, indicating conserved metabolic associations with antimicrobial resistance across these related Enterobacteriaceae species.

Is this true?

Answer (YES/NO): YES